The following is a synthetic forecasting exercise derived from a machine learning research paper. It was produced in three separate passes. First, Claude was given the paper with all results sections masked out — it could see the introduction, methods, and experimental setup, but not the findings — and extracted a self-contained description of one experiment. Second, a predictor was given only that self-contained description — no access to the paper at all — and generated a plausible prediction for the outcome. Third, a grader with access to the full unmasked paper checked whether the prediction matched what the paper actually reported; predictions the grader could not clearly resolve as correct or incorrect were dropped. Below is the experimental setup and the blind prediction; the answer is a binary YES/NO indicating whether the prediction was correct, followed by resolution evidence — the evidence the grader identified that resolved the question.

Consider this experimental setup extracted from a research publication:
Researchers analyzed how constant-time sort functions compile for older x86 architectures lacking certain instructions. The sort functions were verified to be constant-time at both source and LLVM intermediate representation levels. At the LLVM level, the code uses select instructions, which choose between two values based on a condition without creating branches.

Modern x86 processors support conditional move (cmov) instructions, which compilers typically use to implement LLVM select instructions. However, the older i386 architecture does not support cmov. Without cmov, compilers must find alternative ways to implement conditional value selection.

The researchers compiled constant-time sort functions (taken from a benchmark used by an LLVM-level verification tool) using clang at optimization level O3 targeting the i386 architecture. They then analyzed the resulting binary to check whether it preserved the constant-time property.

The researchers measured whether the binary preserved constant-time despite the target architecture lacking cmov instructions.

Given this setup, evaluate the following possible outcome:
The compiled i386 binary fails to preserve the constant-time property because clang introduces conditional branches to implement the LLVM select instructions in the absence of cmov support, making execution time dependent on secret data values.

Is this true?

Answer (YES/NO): YES